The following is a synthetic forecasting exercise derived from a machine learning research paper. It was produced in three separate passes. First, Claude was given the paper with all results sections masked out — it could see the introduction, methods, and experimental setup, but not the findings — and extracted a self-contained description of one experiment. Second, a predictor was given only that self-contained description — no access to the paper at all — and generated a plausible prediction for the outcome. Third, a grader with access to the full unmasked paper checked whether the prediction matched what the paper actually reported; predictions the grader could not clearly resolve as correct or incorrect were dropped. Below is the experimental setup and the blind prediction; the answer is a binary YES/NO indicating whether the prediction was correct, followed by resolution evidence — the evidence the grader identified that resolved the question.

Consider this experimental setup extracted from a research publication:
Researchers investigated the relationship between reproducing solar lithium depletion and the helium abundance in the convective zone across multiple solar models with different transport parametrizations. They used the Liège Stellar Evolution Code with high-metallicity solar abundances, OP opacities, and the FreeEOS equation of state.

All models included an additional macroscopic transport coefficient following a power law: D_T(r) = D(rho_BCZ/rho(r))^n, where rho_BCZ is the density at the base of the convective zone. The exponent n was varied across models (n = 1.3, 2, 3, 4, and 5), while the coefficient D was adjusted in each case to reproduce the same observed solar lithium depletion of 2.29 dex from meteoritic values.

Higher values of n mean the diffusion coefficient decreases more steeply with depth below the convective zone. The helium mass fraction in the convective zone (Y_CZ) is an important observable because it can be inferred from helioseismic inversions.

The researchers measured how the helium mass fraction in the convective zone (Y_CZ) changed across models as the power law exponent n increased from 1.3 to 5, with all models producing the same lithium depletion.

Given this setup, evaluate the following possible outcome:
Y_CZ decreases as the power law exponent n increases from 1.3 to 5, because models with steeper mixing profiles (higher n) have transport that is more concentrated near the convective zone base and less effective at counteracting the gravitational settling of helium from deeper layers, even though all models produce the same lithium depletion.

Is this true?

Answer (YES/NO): YES